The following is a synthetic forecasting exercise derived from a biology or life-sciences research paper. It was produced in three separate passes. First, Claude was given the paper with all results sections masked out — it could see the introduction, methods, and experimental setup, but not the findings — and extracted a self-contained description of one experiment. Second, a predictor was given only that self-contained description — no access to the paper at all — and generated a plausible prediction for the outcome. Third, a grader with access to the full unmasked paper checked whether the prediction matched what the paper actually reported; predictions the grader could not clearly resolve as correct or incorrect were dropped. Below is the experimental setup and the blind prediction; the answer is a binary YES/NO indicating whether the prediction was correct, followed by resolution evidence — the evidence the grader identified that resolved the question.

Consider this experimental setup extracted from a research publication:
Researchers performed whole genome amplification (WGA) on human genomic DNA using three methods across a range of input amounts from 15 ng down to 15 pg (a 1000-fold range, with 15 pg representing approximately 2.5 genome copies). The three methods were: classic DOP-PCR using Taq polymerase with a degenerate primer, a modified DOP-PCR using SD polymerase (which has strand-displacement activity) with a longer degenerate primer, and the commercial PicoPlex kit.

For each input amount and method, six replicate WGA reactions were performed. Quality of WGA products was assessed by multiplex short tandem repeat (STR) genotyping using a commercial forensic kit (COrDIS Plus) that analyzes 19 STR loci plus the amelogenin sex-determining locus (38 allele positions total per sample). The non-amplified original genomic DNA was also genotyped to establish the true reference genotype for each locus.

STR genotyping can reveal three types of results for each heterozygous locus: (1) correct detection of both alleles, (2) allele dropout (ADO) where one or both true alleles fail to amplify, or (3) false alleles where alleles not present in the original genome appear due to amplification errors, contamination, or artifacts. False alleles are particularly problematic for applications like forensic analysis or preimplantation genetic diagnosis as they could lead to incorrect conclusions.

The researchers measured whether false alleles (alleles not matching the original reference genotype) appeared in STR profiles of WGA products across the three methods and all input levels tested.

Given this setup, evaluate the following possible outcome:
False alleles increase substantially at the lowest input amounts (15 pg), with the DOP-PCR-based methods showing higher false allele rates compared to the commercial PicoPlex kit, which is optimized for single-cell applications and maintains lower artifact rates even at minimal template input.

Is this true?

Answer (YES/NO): NO